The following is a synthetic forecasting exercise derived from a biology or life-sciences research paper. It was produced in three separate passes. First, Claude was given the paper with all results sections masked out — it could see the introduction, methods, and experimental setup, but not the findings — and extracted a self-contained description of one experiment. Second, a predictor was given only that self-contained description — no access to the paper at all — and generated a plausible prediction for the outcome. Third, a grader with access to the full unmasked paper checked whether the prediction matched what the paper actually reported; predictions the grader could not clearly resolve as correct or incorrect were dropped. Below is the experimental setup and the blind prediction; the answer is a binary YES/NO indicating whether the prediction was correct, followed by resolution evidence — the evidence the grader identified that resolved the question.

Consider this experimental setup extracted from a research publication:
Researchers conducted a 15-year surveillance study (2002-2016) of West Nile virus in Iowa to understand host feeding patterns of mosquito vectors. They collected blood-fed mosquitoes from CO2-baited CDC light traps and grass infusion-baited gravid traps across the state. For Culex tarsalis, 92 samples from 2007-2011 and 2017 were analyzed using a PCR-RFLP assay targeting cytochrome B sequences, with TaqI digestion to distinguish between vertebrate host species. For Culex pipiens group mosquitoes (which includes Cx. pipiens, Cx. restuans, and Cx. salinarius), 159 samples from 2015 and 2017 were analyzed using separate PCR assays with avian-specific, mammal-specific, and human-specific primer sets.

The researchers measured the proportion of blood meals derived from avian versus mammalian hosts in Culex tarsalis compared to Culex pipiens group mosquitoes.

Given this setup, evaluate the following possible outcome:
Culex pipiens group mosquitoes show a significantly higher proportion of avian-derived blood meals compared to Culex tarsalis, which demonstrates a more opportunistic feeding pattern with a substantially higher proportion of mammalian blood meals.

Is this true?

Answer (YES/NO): NO